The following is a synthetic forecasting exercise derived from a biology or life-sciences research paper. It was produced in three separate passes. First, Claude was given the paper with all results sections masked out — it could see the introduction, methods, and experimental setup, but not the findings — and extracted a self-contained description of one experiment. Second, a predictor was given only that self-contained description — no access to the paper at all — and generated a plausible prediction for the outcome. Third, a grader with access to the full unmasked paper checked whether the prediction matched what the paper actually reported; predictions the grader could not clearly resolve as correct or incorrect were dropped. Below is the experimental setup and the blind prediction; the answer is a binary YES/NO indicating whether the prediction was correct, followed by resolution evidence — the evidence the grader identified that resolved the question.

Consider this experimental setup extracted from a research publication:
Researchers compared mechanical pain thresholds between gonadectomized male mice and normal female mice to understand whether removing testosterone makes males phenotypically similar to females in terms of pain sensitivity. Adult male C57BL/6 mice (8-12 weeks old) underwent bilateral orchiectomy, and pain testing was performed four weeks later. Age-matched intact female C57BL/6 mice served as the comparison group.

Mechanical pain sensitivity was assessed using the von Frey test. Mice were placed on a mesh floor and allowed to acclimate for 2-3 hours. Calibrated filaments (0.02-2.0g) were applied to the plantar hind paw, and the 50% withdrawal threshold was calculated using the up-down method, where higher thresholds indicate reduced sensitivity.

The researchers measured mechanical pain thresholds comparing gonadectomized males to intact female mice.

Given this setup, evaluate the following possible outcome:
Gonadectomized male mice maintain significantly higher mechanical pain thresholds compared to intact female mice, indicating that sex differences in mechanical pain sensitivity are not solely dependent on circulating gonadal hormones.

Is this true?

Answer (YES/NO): NO